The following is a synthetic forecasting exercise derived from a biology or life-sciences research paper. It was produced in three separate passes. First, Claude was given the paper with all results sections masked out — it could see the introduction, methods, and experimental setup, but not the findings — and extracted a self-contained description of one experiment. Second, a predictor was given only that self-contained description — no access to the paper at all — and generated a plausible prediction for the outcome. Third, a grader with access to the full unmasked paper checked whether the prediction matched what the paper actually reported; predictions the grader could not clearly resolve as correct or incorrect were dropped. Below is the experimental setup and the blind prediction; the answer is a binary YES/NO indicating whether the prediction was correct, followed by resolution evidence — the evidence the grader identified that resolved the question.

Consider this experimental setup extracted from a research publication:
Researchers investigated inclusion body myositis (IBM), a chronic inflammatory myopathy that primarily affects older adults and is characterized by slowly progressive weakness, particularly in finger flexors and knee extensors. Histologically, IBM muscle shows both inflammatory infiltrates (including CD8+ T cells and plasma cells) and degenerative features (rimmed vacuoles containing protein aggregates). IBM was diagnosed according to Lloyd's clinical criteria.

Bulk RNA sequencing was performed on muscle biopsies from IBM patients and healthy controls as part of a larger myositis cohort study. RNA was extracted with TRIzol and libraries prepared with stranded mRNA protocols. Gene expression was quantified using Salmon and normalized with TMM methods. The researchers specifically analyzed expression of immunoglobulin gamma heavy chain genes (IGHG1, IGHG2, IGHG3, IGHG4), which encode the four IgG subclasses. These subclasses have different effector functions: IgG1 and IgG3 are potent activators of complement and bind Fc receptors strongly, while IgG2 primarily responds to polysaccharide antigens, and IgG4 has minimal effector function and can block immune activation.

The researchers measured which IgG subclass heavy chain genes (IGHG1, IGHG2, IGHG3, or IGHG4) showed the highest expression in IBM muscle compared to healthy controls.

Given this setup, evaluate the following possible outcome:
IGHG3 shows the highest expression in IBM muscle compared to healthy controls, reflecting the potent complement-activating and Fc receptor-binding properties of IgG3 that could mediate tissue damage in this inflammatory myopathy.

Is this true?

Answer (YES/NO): YES